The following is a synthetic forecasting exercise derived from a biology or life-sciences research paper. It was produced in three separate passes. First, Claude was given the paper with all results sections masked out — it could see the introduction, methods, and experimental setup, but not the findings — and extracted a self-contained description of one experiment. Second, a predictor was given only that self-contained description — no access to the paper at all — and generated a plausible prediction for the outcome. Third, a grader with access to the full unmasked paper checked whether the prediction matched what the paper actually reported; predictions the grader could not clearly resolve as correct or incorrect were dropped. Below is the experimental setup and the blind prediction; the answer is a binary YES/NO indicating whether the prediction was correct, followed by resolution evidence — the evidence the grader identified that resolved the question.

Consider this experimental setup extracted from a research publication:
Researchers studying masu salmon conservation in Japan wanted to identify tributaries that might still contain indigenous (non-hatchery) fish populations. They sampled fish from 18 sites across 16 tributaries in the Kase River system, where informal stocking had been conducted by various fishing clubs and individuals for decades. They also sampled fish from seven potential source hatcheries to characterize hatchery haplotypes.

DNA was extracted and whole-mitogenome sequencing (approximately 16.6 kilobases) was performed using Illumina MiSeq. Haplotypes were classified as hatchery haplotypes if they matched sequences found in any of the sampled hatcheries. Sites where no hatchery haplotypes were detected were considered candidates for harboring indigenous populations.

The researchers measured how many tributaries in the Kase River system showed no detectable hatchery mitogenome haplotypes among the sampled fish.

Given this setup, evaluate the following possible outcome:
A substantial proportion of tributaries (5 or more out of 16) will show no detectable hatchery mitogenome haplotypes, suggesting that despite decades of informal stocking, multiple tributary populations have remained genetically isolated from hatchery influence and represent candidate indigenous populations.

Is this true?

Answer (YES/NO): NO